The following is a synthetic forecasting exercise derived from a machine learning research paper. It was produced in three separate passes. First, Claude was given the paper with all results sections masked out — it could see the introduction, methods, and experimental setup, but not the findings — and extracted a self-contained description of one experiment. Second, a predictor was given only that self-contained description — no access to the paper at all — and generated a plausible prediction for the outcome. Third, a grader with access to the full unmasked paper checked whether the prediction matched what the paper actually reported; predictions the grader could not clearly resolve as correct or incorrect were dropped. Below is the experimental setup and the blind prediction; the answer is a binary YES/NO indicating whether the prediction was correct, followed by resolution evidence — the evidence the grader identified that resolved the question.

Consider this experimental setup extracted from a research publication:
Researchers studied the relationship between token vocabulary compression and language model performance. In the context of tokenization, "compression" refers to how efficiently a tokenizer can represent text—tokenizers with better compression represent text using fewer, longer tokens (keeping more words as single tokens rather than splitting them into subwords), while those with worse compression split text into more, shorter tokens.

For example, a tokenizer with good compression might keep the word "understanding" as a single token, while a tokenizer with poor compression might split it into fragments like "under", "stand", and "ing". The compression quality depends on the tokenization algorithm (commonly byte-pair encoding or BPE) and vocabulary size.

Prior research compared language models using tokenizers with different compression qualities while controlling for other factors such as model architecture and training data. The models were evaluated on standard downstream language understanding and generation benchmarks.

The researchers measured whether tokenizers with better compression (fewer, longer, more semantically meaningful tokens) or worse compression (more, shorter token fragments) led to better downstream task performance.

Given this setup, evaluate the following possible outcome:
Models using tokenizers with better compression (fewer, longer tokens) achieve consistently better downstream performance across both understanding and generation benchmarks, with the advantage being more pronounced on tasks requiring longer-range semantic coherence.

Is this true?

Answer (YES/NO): NO